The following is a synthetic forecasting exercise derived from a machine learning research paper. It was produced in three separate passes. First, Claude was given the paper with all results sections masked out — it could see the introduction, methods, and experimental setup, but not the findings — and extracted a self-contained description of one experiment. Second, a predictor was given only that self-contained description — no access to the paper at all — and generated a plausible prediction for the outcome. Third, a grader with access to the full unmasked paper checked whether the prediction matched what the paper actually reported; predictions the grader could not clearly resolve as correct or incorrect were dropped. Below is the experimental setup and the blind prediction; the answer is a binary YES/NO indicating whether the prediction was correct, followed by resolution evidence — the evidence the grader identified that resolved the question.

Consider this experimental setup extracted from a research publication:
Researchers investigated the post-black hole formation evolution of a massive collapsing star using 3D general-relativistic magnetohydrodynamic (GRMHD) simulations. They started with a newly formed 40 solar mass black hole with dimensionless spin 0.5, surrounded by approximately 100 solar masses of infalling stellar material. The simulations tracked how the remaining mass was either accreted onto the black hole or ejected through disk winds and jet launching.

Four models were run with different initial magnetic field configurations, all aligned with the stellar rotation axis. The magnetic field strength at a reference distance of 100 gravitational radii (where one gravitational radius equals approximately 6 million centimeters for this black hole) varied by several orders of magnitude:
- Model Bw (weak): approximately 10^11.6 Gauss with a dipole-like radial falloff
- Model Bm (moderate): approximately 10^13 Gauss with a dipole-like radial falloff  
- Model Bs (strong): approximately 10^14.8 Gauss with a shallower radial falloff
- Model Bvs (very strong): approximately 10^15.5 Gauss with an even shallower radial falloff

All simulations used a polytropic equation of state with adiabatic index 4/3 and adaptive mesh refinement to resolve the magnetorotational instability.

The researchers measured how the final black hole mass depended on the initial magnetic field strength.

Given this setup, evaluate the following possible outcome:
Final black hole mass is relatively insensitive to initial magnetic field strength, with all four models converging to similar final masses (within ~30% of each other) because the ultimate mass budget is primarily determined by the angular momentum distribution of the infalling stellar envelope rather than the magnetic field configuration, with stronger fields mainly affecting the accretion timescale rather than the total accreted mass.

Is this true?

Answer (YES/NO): NO